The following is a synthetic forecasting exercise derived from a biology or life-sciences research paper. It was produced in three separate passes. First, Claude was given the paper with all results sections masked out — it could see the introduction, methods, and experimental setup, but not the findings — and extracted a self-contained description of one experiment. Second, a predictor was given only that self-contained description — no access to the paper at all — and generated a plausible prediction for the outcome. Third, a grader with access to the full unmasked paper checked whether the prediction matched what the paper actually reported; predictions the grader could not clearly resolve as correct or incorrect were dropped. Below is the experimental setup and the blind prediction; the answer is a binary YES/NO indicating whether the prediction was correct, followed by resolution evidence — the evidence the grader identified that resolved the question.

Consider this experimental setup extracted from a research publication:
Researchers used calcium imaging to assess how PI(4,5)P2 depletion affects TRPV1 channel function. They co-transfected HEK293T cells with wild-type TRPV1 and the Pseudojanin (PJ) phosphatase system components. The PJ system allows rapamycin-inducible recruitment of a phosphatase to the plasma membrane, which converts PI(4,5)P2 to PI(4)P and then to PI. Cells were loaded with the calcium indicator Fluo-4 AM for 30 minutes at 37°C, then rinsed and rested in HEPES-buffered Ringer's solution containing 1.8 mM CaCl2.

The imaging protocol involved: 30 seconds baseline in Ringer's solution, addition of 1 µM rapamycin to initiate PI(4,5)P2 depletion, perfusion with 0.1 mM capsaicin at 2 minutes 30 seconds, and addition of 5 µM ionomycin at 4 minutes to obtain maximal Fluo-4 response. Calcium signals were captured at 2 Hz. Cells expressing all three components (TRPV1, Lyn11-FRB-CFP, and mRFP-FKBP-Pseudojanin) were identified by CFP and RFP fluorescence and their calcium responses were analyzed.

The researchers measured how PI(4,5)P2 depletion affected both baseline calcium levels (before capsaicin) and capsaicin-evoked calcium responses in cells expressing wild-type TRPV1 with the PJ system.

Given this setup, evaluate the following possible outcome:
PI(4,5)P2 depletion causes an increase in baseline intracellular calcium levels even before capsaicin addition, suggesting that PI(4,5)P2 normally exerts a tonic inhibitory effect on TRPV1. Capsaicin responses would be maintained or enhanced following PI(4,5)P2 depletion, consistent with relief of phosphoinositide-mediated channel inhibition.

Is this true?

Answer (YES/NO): YES